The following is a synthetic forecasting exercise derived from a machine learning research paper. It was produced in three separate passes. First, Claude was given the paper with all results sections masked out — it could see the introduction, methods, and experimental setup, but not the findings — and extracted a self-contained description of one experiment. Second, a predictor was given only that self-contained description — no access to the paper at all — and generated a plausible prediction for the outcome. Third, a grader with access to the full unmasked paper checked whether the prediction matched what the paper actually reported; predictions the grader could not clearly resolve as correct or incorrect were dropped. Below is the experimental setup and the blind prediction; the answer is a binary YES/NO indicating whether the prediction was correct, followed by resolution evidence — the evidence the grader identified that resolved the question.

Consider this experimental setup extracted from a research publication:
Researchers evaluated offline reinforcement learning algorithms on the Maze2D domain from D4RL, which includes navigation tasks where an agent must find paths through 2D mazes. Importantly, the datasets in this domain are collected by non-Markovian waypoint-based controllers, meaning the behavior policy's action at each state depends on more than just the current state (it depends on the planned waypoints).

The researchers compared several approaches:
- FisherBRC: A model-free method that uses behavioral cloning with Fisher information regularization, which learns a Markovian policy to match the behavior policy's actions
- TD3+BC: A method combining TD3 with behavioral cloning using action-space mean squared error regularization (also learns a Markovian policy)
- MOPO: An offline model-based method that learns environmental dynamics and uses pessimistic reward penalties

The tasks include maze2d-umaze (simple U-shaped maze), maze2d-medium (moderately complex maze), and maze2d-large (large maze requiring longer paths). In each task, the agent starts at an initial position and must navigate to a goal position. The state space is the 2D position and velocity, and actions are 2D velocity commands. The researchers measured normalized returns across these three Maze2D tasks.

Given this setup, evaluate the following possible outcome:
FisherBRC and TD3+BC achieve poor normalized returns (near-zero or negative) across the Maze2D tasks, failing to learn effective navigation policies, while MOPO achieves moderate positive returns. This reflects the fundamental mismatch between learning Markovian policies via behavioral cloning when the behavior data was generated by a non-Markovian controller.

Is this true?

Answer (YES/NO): NO